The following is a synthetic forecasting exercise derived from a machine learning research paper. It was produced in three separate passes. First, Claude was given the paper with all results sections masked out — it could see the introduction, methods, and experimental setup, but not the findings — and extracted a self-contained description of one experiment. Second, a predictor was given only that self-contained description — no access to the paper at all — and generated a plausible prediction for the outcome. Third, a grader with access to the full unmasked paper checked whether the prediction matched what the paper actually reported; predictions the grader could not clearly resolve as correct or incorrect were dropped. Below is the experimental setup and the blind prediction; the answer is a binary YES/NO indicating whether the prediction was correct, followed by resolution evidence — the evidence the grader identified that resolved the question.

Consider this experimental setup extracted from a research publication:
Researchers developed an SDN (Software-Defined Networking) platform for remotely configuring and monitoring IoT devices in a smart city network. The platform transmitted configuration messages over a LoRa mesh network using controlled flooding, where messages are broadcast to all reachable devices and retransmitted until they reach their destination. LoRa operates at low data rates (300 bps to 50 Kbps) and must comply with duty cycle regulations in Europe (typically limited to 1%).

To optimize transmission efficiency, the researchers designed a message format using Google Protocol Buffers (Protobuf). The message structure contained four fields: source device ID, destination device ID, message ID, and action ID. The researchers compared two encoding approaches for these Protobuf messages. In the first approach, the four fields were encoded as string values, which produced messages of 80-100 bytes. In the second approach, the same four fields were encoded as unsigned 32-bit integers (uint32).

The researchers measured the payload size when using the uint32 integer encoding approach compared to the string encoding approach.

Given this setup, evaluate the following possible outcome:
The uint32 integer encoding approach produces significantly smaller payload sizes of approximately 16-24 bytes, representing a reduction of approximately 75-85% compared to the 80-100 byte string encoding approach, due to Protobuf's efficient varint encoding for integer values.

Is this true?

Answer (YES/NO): NO